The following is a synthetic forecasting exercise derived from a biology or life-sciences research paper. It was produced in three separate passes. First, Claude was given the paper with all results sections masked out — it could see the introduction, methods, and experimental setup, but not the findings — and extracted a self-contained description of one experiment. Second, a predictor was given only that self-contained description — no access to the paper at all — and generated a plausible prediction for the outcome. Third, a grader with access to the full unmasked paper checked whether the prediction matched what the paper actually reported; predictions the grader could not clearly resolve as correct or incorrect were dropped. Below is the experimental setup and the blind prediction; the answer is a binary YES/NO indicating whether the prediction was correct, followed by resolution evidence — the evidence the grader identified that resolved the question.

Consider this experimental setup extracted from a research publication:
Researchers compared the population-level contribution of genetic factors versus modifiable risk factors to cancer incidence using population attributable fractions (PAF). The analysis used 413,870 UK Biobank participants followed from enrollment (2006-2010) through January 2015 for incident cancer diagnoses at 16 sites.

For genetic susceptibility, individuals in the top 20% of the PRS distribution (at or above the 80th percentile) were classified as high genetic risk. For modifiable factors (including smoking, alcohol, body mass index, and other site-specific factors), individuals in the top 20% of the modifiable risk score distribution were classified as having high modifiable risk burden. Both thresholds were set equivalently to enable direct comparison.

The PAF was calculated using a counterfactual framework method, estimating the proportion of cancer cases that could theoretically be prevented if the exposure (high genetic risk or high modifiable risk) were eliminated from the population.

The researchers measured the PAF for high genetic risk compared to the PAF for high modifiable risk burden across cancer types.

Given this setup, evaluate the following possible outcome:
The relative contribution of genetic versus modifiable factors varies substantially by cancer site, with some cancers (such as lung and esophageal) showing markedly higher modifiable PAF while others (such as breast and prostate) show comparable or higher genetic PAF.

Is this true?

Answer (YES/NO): NO